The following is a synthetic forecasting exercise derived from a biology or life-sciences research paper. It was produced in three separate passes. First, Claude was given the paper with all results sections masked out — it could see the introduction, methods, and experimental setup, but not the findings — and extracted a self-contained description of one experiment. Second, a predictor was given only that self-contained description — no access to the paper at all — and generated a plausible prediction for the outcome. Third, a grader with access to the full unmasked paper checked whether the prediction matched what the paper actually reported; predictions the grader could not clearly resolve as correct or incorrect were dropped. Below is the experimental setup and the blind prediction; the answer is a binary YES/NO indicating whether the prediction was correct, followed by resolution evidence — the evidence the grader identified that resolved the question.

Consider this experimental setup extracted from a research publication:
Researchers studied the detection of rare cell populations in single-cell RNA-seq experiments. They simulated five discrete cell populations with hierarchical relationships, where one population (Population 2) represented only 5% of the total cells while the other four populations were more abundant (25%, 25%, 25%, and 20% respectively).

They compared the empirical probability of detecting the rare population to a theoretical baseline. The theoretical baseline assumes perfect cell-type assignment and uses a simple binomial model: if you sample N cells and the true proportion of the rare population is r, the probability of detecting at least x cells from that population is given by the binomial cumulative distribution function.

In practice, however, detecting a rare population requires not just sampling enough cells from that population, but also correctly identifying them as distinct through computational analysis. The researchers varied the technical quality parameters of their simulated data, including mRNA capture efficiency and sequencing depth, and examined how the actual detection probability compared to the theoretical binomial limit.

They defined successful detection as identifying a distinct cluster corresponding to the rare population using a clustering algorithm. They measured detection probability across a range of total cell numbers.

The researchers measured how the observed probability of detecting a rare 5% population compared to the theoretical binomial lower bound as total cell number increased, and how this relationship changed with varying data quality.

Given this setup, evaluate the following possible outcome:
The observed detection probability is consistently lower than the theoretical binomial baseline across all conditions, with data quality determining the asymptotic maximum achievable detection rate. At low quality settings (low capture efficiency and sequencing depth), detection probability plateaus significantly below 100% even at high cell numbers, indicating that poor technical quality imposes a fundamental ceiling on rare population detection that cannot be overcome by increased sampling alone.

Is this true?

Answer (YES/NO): NO